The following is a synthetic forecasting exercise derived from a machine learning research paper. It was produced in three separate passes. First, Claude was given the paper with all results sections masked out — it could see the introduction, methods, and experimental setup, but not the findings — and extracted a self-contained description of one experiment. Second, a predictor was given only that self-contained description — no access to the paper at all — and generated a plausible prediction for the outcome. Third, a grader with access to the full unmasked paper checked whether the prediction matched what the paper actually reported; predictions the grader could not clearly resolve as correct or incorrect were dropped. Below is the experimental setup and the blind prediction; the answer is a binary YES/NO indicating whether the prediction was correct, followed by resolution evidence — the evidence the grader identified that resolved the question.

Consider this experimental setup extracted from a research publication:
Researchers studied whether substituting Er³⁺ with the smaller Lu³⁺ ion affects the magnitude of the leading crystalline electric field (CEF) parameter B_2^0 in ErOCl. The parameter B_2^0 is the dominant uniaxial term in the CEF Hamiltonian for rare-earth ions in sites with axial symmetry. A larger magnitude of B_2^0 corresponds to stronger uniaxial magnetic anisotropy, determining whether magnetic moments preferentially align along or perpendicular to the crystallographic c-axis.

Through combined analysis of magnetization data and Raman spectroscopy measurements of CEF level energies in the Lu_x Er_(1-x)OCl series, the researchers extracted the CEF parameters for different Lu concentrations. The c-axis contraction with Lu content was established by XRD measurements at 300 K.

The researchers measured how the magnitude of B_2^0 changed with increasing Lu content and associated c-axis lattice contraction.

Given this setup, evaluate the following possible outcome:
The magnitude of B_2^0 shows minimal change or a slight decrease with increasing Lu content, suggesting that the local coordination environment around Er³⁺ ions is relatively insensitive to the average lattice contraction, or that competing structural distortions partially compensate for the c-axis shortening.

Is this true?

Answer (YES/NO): NO